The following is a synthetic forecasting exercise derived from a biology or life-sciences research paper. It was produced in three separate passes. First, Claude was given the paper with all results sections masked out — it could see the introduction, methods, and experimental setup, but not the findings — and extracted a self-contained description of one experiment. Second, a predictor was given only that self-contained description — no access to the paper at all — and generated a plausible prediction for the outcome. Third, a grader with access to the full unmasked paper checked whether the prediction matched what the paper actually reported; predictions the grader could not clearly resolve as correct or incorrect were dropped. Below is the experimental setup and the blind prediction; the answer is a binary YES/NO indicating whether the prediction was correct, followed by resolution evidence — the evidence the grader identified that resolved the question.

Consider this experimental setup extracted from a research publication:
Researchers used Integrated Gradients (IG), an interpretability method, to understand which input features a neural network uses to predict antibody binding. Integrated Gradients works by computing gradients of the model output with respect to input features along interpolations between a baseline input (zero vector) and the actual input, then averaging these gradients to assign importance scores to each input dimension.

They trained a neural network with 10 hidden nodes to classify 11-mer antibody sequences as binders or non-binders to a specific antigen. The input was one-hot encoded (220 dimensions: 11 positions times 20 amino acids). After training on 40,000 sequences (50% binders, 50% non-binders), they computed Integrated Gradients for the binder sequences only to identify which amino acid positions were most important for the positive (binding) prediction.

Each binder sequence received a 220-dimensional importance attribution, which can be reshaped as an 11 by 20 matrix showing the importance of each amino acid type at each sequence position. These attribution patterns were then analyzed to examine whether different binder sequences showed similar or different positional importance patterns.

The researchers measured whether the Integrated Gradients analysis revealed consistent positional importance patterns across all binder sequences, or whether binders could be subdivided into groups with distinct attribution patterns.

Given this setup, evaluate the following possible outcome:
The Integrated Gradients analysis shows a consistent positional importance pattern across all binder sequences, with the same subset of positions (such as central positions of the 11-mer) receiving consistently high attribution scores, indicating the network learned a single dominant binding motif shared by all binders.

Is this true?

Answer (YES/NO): NO